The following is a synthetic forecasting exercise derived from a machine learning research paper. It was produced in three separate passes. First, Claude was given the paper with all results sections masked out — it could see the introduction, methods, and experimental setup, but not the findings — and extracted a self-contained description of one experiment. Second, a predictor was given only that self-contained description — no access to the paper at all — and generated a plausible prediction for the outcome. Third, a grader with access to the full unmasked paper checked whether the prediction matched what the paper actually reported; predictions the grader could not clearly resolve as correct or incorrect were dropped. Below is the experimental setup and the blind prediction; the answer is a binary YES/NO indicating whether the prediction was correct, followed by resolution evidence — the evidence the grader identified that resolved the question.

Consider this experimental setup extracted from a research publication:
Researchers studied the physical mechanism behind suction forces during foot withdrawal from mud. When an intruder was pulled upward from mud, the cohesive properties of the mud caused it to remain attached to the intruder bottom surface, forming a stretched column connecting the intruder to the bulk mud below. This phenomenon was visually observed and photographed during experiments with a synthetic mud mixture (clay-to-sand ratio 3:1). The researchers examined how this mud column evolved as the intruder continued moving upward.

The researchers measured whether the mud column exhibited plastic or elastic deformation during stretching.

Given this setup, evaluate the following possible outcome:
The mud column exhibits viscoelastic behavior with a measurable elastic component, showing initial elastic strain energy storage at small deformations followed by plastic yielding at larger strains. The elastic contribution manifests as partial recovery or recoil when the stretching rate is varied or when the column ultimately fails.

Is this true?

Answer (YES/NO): NO